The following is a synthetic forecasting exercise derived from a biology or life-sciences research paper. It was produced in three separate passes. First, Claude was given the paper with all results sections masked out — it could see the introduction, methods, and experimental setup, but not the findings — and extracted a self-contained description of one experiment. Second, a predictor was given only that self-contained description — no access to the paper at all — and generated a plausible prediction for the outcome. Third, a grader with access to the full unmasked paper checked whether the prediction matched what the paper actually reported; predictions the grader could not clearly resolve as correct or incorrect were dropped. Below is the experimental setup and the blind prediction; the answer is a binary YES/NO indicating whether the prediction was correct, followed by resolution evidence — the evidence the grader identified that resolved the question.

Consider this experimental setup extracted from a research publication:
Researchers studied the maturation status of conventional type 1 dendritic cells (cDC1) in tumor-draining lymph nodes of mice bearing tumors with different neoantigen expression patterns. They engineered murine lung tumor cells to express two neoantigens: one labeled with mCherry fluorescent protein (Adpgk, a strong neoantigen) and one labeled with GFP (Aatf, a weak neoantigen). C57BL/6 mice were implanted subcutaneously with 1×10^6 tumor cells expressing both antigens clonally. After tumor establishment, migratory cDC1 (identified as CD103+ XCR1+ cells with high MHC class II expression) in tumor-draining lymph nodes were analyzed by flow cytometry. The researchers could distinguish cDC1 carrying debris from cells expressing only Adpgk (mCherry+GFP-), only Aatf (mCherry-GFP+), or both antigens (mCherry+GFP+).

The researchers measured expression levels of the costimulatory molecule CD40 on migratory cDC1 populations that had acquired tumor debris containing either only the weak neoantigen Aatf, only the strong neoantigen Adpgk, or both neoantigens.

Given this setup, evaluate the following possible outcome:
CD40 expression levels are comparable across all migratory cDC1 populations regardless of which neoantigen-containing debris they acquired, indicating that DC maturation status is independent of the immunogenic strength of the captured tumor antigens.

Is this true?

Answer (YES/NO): NO